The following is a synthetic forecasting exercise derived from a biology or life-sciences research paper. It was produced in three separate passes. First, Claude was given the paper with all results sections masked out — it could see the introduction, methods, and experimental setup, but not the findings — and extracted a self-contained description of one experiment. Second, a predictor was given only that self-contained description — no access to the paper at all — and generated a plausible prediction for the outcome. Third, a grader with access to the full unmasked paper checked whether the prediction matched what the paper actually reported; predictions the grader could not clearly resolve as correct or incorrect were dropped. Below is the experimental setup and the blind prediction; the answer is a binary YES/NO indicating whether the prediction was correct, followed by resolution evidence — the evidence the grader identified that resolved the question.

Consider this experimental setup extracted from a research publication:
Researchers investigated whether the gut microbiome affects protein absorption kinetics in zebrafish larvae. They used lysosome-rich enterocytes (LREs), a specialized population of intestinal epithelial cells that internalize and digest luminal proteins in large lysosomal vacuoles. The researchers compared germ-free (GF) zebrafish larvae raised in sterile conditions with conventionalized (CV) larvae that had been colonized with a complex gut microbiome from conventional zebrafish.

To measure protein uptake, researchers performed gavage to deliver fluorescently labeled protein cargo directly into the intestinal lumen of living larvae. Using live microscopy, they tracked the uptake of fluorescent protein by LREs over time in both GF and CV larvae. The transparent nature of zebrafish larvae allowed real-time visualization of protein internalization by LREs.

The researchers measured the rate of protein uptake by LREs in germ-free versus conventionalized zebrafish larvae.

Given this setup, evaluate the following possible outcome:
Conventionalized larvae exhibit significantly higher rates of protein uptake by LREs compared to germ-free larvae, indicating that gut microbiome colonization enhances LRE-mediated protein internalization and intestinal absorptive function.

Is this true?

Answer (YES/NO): NO